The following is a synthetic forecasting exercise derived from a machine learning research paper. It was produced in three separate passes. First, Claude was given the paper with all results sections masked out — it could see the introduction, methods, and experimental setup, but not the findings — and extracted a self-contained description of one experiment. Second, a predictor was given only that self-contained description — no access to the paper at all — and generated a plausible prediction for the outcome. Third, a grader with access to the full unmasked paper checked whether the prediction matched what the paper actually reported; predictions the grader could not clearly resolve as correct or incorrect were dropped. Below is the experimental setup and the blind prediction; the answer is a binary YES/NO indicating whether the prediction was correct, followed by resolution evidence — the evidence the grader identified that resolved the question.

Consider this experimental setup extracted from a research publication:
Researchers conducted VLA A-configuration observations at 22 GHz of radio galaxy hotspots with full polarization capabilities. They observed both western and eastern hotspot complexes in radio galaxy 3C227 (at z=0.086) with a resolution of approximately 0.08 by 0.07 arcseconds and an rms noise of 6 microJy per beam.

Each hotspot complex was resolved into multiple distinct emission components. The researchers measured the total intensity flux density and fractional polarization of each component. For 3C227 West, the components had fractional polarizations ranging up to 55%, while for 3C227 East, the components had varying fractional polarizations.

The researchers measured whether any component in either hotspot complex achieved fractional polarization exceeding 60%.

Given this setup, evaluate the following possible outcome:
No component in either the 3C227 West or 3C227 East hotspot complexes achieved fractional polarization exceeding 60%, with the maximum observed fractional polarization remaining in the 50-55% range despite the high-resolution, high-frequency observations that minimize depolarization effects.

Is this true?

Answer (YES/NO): NO